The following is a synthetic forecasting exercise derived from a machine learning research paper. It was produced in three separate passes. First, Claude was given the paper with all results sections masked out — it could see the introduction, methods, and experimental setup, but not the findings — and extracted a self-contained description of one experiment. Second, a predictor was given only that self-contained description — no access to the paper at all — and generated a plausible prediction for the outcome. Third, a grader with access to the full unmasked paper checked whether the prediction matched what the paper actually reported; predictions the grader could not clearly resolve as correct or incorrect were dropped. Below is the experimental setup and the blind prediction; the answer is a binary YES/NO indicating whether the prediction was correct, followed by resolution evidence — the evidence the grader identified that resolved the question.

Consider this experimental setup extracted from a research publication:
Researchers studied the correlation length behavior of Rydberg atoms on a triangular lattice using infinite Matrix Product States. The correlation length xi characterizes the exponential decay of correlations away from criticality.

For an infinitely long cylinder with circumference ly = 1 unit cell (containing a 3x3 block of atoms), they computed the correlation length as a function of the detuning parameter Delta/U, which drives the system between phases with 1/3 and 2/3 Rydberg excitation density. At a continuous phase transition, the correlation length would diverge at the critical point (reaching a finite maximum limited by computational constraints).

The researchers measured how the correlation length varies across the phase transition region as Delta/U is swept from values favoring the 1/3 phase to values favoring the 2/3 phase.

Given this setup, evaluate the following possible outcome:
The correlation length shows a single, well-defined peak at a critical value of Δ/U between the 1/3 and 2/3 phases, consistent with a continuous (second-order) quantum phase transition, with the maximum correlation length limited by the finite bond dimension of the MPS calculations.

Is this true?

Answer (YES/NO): YES